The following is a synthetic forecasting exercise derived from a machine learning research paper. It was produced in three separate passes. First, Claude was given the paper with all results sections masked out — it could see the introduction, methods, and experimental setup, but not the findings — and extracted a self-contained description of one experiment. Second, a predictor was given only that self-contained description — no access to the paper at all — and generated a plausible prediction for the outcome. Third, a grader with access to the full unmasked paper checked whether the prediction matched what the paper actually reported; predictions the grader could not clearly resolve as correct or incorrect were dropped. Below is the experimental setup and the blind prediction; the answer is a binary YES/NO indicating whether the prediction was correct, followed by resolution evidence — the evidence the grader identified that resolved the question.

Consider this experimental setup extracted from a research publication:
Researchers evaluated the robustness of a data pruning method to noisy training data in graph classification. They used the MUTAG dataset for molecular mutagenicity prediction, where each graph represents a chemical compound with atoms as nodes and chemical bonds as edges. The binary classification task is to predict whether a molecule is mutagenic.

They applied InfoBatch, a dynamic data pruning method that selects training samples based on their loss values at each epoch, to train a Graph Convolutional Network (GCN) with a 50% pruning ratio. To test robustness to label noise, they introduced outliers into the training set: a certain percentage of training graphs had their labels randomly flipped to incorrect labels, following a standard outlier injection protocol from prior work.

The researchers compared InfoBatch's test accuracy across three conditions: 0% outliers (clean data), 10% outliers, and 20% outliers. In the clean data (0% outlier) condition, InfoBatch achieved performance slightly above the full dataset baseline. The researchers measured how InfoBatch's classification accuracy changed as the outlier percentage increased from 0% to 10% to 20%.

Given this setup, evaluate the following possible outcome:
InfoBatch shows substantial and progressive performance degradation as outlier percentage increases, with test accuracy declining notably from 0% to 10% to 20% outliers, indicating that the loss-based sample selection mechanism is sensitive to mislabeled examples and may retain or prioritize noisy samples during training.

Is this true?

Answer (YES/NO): YES